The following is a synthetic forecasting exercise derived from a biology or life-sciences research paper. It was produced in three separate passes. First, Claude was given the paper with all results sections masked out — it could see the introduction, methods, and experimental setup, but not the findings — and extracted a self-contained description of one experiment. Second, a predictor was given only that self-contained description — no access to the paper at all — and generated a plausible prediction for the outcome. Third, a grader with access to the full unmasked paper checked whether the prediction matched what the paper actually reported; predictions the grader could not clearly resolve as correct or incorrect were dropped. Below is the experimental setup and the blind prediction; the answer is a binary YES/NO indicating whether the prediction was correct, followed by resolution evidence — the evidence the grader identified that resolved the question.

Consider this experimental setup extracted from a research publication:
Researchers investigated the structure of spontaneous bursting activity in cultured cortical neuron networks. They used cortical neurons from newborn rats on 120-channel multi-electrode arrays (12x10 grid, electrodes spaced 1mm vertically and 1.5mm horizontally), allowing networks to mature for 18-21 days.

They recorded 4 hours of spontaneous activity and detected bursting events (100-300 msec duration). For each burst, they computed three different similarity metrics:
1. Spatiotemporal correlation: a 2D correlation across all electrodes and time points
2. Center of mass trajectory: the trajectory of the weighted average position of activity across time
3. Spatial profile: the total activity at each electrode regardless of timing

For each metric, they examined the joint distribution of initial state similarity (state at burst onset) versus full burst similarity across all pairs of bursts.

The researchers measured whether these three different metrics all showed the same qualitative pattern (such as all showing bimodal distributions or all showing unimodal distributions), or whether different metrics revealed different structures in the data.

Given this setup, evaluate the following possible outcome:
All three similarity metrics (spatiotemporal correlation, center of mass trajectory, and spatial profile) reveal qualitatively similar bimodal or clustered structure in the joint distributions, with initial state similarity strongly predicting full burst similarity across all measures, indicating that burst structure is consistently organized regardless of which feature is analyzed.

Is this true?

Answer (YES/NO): YES